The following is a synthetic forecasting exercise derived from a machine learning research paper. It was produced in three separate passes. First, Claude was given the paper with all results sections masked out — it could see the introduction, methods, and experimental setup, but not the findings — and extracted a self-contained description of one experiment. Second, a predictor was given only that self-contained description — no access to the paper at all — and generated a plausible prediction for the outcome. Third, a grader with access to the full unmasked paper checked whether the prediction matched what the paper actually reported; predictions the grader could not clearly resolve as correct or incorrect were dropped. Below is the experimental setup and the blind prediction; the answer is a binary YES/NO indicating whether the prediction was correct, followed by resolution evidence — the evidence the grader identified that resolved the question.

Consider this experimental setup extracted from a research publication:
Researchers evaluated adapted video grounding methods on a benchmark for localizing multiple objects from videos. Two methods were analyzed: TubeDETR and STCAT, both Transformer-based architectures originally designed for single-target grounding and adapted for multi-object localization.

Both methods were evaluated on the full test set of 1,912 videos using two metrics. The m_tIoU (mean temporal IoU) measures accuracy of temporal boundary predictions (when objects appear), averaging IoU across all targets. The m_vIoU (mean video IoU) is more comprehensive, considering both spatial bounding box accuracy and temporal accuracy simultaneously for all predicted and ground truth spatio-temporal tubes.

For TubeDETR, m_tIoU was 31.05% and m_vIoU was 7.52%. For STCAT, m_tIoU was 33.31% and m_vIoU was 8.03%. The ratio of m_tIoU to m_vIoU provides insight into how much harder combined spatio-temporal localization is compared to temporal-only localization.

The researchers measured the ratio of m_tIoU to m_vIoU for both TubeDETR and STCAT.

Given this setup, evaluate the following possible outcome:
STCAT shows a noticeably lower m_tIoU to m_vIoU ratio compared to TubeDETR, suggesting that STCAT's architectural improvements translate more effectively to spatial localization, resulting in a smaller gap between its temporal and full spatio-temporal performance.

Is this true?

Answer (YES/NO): NO